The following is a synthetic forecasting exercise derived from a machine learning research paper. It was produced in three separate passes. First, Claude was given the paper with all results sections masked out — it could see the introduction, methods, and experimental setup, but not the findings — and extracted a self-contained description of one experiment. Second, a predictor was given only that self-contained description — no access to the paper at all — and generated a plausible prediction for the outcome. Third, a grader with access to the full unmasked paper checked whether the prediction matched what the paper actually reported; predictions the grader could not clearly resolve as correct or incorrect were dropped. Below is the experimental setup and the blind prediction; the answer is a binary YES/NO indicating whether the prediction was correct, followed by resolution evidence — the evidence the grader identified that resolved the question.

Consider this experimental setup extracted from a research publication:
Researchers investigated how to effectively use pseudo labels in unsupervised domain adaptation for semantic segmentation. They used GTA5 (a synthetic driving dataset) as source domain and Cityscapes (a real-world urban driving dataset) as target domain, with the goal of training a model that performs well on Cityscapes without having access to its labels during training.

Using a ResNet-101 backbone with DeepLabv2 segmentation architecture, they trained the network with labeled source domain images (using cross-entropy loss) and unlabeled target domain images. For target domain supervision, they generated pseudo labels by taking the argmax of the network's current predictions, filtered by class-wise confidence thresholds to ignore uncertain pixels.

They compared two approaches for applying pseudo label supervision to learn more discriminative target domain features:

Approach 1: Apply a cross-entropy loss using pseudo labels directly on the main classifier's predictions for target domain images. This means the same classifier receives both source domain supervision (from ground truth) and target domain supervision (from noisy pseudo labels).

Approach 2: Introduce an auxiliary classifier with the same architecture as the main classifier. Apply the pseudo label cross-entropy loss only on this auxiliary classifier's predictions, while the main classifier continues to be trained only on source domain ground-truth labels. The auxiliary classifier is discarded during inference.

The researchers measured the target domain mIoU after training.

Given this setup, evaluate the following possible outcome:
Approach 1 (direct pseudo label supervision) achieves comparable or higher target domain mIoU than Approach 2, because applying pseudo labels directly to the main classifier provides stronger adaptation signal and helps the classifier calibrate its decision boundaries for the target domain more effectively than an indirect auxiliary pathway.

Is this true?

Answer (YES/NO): NO